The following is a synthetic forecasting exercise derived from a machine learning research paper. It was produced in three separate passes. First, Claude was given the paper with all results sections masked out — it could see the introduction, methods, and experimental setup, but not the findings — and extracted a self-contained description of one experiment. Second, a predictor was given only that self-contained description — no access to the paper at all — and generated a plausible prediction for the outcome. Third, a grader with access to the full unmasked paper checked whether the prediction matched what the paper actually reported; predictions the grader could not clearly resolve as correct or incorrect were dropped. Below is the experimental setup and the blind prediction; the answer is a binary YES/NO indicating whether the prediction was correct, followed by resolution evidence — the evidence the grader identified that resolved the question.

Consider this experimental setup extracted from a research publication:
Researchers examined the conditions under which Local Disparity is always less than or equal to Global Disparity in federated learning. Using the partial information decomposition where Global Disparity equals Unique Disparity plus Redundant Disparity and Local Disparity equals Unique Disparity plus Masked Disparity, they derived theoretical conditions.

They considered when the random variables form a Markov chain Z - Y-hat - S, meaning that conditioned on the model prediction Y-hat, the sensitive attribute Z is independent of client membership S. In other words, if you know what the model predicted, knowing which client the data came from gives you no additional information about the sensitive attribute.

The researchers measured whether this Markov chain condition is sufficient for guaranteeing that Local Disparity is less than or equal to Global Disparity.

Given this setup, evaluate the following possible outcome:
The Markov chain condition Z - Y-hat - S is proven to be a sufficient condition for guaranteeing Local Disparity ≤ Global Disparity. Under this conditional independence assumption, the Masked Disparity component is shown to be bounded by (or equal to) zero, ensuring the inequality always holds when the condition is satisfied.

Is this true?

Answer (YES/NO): YES